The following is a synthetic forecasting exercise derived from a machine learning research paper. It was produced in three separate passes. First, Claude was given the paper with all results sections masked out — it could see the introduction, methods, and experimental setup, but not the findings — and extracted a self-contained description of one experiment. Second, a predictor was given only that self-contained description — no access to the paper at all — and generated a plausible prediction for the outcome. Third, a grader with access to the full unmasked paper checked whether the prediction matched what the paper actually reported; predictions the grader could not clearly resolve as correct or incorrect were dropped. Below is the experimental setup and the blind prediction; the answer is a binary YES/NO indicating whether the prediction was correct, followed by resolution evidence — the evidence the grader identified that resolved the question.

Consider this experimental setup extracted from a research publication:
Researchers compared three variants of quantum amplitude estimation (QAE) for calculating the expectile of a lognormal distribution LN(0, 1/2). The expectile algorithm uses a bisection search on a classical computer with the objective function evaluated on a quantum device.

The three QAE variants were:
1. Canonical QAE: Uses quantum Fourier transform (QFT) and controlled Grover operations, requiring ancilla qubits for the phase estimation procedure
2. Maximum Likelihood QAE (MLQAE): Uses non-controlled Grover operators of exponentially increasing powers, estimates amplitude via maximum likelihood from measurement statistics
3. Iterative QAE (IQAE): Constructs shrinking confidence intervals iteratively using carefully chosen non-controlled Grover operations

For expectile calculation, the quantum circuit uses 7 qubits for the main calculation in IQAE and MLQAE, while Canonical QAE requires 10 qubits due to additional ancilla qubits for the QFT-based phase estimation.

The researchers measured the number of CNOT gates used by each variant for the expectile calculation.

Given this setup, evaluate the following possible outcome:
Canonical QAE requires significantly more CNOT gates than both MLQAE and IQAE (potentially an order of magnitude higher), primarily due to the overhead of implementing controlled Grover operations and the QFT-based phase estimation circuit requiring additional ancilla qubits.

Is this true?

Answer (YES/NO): YES